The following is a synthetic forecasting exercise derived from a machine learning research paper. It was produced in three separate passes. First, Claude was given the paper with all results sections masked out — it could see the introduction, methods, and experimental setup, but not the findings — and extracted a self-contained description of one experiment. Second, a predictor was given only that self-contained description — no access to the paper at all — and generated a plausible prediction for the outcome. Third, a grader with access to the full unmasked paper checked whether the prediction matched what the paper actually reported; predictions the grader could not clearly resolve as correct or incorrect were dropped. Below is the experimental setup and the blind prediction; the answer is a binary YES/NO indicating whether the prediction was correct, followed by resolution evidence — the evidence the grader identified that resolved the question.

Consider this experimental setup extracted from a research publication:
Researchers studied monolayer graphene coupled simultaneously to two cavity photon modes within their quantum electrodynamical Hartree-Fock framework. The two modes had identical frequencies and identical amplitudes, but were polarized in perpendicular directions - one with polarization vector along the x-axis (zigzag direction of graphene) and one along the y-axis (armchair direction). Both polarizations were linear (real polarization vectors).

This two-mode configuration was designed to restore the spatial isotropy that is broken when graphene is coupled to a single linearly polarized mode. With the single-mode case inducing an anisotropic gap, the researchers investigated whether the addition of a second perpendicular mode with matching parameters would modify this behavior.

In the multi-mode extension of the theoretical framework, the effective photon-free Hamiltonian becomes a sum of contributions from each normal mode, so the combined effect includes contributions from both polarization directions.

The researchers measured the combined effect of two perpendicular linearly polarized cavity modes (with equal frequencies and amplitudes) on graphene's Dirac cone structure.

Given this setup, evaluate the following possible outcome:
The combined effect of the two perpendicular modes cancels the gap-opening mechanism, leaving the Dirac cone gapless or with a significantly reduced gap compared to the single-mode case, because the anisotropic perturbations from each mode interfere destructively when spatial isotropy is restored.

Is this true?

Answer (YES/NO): YES